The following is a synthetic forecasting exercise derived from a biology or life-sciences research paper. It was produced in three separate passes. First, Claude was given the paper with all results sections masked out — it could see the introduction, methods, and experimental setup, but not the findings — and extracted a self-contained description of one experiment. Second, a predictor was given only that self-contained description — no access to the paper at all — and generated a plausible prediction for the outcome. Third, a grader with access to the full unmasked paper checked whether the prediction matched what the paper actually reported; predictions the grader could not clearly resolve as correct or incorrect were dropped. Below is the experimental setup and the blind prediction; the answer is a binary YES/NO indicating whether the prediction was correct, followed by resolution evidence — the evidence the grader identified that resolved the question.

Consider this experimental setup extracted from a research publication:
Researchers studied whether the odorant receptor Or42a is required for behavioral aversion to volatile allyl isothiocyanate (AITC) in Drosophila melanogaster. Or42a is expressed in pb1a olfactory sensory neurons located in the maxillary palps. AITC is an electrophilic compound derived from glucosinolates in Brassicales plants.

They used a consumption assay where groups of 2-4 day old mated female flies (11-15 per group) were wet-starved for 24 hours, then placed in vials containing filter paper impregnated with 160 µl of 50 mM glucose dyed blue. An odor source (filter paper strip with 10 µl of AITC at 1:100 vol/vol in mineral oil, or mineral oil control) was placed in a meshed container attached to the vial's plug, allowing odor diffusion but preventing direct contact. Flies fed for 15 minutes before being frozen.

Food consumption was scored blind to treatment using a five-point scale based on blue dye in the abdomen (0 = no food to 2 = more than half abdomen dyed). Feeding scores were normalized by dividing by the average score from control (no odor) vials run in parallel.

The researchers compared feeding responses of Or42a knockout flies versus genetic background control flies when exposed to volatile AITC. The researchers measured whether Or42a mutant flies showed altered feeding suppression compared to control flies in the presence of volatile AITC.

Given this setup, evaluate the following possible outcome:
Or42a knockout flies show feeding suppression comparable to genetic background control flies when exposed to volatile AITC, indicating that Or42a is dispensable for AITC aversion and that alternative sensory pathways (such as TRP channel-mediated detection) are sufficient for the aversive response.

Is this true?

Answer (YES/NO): NO